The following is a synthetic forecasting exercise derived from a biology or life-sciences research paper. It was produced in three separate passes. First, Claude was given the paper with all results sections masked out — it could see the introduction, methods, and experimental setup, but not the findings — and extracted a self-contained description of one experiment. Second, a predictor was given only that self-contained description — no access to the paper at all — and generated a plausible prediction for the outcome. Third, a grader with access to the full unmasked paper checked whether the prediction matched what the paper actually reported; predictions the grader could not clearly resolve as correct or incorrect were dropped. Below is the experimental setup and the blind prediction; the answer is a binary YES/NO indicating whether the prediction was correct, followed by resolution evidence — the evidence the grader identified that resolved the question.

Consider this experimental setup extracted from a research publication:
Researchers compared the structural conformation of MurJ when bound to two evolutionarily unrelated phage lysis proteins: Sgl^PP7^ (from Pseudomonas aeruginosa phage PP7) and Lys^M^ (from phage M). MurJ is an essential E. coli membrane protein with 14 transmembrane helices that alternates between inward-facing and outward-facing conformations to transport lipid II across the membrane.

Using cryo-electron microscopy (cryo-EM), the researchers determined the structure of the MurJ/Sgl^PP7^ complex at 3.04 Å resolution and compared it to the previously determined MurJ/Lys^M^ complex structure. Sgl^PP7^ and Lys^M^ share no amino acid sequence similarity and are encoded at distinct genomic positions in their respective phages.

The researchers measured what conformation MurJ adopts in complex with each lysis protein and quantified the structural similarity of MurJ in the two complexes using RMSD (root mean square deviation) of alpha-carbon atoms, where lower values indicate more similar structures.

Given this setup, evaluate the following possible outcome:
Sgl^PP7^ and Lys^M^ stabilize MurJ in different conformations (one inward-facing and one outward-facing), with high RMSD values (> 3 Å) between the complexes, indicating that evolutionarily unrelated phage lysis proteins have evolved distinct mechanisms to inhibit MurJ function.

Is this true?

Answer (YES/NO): NO